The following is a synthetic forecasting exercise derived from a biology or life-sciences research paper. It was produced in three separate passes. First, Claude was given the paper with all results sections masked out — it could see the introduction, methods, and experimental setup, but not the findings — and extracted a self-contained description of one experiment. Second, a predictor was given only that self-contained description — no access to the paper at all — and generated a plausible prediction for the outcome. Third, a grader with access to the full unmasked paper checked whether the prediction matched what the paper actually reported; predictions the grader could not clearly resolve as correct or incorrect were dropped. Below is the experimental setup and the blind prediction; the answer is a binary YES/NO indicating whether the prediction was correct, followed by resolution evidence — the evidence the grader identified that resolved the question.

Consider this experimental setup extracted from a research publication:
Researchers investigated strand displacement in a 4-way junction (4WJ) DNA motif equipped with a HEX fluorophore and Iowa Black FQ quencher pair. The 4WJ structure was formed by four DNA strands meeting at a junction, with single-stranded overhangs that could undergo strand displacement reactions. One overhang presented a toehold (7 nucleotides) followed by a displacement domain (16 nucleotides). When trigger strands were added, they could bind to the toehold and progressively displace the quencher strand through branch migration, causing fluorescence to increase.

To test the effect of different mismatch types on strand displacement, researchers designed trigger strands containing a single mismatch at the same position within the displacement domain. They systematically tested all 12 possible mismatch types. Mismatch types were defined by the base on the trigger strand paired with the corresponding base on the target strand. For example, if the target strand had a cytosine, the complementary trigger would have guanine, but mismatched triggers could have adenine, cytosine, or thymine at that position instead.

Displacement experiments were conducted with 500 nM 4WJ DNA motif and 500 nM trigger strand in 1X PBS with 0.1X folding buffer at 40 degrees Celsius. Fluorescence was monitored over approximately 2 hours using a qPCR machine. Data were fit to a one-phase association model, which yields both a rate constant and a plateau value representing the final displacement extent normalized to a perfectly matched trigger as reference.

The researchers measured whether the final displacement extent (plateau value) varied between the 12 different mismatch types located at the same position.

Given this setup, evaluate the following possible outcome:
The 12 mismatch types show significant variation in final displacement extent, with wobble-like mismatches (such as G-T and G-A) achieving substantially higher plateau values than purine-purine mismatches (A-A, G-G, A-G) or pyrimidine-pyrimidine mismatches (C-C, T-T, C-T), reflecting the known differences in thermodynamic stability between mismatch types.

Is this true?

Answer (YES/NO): NO